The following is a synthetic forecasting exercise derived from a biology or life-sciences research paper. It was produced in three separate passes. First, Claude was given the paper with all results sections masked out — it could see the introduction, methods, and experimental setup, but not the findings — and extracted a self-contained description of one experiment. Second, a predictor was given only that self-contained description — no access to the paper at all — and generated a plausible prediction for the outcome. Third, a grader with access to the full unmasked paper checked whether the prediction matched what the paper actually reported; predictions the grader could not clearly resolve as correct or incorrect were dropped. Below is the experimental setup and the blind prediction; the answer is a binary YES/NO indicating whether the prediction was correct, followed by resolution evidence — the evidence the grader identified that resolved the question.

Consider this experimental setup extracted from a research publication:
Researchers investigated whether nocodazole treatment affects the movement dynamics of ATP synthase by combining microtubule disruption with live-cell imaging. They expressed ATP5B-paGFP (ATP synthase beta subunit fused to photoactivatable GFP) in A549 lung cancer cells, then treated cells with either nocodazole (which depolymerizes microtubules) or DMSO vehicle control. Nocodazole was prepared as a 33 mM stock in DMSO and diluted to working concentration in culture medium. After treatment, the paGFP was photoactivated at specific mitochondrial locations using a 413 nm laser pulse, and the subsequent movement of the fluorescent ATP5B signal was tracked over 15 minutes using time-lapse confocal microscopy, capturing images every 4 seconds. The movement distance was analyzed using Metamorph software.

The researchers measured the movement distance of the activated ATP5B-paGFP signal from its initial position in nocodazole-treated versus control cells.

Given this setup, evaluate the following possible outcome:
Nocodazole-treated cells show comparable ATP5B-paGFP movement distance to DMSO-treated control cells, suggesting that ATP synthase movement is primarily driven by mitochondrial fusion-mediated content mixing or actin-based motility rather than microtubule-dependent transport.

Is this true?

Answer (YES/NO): NO